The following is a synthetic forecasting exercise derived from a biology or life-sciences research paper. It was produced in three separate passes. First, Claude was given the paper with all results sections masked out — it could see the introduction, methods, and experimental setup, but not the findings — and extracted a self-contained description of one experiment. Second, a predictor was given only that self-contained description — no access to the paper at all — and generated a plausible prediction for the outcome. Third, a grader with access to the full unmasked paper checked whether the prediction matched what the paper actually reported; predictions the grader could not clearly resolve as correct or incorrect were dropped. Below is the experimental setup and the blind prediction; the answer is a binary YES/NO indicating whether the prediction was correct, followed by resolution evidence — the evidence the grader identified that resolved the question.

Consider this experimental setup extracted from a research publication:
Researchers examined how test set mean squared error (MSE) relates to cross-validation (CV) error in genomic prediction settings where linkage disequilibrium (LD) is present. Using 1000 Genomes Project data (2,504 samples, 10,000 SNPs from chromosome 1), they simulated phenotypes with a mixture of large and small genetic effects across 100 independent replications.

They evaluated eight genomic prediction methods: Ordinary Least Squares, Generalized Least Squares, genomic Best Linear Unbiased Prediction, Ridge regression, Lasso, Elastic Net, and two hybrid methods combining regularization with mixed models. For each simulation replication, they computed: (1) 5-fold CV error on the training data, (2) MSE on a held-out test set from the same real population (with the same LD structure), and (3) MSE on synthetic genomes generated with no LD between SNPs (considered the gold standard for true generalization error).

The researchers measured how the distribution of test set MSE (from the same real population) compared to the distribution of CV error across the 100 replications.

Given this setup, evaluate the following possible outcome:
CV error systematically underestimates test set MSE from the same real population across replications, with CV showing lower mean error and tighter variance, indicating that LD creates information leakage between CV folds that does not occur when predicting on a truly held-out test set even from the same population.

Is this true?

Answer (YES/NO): NO